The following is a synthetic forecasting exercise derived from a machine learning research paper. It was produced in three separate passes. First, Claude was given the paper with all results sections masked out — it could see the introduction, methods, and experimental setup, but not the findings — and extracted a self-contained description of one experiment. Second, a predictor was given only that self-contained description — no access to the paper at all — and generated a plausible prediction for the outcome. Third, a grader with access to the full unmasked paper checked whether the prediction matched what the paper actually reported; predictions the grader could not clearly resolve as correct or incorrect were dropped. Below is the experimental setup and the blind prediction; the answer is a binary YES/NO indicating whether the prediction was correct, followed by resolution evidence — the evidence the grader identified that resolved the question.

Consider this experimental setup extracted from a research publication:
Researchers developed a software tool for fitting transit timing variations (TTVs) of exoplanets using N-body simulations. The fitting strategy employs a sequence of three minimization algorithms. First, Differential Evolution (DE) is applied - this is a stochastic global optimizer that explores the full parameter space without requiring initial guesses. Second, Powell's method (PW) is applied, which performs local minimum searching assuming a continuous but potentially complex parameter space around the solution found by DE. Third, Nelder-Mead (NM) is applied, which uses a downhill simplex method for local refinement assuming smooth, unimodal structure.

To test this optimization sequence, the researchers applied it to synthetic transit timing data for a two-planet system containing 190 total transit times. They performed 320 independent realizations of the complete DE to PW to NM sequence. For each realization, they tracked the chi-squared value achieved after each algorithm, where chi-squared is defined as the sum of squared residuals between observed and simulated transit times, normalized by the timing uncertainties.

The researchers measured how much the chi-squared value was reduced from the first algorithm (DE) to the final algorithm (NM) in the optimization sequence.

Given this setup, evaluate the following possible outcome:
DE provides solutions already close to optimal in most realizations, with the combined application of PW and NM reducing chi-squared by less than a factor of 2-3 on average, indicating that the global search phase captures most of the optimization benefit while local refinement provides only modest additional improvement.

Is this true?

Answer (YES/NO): NO